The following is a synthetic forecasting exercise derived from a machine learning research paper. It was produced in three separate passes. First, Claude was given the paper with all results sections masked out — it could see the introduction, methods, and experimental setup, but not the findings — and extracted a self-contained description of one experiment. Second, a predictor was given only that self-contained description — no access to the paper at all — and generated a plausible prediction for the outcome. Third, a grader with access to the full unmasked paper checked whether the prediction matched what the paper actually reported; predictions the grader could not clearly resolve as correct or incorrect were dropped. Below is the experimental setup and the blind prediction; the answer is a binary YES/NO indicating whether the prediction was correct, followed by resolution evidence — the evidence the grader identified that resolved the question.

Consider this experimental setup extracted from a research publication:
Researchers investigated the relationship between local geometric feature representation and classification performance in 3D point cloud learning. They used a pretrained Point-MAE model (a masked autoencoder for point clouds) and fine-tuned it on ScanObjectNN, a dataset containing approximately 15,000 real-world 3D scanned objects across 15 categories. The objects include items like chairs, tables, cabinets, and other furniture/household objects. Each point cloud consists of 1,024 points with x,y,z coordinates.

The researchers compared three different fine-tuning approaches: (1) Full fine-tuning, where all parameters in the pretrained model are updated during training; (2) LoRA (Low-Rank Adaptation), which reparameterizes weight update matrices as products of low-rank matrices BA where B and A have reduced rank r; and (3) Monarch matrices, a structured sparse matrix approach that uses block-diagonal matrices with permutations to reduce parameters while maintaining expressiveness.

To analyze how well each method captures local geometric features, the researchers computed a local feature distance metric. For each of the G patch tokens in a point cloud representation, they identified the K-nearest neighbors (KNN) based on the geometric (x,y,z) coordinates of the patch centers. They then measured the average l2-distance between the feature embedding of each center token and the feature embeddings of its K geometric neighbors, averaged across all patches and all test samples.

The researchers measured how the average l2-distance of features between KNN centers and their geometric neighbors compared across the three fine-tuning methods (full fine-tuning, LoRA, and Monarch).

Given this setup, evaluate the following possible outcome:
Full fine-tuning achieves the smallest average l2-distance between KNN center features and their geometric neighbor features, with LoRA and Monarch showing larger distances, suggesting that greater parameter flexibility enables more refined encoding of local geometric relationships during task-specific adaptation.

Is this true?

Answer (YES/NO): YES